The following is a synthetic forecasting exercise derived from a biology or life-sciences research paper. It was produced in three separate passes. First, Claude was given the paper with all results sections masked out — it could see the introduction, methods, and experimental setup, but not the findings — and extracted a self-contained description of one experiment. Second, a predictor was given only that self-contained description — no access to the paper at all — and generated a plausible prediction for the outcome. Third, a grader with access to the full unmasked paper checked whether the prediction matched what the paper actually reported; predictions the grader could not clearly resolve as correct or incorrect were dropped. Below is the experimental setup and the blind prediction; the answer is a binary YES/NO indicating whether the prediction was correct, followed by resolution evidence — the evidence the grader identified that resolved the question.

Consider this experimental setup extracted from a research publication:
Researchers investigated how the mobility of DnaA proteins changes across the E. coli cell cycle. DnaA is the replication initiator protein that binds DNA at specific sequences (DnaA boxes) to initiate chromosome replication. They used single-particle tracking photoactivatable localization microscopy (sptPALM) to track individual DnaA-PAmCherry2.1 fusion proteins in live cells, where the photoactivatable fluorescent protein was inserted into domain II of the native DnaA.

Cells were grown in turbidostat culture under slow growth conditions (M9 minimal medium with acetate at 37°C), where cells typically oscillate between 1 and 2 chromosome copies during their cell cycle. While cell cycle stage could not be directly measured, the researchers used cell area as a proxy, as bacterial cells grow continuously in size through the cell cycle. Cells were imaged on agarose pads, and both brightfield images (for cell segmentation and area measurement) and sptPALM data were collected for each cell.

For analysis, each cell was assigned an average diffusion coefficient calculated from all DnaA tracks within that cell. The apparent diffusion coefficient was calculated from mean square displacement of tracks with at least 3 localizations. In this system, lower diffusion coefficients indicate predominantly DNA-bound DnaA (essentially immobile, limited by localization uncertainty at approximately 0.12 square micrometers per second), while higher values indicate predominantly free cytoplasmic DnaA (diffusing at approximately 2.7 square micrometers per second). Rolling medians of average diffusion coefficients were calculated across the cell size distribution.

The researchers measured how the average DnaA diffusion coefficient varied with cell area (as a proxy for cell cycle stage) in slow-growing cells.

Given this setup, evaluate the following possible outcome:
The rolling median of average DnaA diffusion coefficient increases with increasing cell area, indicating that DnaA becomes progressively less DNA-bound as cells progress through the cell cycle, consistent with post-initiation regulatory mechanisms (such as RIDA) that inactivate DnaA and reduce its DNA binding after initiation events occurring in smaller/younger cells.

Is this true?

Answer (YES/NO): NO